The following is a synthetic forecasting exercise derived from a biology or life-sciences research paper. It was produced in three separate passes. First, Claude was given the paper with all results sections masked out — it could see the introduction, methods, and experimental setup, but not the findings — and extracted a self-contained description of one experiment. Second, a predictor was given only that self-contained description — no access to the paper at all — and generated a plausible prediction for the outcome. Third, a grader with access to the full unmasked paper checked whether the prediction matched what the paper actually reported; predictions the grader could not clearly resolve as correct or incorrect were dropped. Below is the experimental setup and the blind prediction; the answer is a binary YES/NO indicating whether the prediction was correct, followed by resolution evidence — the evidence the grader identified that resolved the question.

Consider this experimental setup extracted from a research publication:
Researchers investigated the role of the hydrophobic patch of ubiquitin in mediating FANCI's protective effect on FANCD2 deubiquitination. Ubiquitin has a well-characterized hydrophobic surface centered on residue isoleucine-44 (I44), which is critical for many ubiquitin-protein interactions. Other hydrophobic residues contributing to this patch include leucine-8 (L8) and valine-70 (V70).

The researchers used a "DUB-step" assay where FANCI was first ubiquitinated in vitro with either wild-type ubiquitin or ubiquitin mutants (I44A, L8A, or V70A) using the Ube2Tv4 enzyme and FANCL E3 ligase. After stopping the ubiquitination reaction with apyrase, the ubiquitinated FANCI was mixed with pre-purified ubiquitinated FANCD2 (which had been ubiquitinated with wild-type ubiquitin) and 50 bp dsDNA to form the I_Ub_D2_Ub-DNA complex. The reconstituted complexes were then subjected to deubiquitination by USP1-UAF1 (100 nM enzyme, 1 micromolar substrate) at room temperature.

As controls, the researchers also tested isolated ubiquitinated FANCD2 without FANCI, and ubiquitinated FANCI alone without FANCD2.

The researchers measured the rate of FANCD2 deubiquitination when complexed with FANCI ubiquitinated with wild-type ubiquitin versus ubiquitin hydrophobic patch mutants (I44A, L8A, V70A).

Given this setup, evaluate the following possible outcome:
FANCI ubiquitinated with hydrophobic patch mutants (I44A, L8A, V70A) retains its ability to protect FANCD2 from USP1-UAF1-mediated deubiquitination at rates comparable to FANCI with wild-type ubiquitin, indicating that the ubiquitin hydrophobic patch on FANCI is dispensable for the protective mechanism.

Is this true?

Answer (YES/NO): NO